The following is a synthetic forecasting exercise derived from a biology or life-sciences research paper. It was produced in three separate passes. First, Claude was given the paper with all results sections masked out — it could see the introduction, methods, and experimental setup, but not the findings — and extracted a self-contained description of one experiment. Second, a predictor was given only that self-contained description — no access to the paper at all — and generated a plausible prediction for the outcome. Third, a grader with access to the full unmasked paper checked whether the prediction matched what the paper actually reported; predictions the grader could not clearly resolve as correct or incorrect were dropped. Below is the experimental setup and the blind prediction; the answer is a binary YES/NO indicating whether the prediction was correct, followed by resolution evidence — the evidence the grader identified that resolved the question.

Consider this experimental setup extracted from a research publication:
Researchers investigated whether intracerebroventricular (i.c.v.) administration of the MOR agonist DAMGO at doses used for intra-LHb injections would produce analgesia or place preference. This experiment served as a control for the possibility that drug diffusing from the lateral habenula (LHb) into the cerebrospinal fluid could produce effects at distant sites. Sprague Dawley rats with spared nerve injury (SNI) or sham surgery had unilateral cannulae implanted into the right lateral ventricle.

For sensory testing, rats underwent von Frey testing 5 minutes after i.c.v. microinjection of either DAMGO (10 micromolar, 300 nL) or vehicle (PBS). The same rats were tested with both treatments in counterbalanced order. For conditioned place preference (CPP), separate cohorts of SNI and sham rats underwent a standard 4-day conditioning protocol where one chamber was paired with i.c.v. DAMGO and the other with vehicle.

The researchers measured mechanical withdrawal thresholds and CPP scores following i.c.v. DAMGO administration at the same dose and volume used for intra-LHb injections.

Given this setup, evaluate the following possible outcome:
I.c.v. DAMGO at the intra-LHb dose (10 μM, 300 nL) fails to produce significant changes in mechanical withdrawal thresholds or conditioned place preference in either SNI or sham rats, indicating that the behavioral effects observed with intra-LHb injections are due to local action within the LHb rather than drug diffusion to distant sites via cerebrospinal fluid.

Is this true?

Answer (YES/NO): YES